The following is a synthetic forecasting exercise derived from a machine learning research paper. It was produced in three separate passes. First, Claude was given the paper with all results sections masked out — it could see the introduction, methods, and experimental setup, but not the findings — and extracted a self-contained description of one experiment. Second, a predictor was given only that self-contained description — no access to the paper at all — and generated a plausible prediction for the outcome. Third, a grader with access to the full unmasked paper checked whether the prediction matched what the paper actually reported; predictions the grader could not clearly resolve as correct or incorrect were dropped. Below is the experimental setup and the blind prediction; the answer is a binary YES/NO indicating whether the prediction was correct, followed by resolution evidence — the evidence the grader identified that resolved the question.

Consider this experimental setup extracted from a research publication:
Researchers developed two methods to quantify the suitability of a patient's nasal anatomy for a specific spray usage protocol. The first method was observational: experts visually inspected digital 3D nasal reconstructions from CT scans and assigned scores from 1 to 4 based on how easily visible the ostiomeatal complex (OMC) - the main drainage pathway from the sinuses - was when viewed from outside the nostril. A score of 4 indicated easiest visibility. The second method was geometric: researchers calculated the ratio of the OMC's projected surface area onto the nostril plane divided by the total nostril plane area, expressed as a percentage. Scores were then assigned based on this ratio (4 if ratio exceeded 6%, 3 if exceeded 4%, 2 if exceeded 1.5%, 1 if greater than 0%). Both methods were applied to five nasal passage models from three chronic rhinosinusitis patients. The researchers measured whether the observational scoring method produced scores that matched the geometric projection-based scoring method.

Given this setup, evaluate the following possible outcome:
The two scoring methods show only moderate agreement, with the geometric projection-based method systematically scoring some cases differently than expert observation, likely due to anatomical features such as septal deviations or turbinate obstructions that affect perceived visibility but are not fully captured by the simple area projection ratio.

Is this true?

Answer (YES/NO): NO